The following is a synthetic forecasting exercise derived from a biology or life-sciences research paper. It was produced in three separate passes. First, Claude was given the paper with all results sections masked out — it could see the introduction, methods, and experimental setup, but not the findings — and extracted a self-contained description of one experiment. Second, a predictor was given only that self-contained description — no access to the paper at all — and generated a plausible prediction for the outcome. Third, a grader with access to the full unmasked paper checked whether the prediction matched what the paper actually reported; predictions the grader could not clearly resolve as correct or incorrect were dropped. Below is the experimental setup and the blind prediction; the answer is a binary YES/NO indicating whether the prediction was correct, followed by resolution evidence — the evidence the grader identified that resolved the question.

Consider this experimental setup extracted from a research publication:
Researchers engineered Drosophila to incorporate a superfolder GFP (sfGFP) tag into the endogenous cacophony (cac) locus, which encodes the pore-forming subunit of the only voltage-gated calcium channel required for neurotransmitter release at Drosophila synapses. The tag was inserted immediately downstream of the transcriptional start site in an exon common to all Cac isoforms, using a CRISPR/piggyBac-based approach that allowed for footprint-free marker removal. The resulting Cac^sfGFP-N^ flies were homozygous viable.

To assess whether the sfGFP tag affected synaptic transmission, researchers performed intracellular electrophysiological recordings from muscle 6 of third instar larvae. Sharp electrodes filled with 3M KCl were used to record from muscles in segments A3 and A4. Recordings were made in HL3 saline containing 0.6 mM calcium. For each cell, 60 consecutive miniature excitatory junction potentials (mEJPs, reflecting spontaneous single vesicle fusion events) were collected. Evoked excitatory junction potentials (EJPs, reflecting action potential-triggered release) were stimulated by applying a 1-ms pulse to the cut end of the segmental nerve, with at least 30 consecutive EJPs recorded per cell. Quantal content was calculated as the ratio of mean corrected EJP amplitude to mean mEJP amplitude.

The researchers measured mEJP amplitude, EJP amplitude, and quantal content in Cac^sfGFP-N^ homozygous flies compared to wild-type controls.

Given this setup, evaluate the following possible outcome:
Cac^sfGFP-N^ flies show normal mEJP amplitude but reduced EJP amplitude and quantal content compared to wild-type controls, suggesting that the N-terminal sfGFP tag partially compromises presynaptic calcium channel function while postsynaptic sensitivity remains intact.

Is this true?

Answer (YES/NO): NO